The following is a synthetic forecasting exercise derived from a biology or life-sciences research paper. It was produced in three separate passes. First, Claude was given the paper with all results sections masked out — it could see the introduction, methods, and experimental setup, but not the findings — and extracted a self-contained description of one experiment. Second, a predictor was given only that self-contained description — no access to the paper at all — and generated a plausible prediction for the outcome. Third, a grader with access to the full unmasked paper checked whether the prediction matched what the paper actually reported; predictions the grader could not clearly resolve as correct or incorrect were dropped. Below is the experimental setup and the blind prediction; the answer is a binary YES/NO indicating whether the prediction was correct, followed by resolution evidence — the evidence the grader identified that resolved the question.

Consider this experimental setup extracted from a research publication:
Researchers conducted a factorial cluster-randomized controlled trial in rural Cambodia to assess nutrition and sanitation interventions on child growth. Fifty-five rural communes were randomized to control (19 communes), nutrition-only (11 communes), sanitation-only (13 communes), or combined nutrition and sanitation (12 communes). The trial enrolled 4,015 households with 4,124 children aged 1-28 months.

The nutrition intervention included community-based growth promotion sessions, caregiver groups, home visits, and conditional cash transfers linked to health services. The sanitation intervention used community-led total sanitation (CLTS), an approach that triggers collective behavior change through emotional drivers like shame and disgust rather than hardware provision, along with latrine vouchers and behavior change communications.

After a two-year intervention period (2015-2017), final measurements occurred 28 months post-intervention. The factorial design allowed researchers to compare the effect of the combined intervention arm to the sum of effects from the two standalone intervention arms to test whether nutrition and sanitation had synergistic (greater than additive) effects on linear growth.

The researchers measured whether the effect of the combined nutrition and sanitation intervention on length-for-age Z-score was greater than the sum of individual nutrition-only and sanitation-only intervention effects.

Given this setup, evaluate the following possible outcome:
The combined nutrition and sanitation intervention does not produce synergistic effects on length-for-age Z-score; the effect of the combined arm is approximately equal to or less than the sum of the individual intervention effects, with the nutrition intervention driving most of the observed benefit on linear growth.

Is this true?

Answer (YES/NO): YES